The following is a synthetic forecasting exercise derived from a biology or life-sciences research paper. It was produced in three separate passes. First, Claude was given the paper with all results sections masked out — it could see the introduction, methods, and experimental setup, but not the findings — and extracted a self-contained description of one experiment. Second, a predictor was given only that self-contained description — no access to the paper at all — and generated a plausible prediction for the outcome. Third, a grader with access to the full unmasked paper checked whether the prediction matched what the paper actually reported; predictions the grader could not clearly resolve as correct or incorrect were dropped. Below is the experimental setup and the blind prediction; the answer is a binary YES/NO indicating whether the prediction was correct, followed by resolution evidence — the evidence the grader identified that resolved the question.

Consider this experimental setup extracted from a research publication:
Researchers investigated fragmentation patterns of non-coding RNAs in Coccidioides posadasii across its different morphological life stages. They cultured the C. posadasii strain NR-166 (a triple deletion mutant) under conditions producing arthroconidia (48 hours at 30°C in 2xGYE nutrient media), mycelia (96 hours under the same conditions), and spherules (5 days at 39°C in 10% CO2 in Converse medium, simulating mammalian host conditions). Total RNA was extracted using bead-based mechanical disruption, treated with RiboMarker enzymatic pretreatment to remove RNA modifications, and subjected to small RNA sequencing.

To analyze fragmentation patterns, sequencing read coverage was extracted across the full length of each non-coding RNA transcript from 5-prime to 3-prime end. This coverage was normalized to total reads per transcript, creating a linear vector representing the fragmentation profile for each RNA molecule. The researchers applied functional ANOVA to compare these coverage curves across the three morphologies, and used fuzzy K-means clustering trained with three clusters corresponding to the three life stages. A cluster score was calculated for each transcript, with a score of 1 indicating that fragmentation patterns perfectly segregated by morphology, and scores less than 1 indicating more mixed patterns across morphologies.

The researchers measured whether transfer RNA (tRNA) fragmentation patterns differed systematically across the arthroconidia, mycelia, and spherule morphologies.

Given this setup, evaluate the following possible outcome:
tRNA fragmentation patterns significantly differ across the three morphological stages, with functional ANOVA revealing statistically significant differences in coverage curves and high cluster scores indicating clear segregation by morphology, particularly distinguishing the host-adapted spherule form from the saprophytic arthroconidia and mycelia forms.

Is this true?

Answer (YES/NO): YES